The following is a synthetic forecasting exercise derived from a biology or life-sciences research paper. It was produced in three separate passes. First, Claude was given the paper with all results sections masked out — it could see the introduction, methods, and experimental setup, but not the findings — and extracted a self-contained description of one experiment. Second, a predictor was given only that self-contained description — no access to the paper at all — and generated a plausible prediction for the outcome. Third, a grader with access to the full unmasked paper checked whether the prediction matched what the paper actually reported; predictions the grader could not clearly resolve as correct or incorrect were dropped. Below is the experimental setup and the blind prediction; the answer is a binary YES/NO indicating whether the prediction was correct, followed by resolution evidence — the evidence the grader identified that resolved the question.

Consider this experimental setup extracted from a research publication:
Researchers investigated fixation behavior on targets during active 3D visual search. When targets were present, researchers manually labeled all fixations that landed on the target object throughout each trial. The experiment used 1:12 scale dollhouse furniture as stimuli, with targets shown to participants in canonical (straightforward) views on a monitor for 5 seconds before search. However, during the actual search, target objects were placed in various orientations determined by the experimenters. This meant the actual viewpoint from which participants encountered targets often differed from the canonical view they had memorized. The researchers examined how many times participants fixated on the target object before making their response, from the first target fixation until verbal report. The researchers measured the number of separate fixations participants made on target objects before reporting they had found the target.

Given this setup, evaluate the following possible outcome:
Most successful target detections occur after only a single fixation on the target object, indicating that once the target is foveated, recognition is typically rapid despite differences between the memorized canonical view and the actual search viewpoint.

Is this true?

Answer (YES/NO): NO